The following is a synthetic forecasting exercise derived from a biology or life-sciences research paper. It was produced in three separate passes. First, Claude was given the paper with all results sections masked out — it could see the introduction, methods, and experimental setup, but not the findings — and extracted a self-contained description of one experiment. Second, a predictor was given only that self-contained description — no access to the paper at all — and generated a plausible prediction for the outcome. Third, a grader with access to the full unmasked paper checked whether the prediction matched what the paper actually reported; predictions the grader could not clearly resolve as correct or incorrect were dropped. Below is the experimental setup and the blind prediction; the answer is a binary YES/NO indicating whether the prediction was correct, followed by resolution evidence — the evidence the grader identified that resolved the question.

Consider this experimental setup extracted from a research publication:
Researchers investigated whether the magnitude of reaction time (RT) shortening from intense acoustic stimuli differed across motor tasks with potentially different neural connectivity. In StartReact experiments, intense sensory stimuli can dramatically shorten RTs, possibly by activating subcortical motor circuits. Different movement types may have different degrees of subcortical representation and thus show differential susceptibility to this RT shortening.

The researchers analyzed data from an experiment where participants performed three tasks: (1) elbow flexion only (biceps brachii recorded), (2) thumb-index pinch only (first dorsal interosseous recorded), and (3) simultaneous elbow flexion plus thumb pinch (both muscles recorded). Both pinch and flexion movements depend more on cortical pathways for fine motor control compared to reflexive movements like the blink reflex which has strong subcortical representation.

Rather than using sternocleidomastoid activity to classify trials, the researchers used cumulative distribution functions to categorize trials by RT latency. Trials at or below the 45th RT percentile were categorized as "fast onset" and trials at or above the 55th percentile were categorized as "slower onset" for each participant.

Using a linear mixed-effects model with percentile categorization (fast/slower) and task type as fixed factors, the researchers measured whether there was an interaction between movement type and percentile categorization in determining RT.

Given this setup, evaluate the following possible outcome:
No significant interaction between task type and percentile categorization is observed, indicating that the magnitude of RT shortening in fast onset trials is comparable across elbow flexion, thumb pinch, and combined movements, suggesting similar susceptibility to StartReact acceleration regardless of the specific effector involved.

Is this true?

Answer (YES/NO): NO